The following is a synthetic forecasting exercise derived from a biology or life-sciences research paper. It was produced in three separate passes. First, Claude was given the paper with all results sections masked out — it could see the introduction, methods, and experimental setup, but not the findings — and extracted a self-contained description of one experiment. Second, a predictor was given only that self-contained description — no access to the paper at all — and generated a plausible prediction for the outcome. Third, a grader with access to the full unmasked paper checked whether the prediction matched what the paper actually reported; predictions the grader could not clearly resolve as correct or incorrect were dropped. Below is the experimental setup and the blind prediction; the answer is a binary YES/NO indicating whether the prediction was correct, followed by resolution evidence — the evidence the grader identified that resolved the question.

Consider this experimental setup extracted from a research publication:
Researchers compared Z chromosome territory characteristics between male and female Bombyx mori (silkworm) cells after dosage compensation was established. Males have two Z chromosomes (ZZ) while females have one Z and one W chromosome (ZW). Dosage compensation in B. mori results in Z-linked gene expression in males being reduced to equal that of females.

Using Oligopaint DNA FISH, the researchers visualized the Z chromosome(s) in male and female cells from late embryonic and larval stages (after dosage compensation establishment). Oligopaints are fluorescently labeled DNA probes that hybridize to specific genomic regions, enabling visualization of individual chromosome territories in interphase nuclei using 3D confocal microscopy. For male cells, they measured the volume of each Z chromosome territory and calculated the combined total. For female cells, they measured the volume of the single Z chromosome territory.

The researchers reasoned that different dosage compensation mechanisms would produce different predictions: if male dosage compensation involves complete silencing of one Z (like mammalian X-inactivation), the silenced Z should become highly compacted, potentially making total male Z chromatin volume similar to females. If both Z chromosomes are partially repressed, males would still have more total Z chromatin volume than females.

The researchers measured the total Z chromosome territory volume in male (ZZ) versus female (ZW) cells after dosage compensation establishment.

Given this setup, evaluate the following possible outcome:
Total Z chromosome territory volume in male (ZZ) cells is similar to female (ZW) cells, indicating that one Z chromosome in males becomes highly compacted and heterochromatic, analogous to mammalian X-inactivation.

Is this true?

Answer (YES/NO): NO